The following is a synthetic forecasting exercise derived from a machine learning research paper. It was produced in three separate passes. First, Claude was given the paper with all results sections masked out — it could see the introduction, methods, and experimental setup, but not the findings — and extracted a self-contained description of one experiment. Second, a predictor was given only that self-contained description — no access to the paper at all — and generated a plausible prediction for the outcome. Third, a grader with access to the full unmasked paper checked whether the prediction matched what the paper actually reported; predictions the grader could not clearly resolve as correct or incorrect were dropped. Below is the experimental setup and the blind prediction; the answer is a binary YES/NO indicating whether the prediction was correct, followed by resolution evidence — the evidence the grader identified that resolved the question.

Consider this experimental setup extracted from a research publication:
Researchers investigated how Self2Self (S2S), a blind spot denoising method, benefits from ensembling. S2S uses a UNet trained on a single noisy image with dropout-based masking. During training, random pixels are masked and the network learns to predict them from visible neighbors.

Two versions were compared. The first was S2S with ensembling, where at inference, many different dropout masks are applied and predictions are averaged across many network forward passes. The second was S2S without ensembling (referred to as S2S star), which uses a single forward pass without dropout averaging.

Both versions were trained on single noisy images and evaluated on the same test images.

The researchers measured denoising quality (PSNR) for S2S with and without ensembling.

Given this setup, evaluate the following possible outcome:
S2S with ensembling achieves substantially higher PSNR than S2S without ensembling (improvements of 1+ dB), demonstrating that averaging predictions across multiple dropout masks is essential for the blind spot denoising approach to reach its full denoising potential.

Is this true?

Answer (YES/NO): YES